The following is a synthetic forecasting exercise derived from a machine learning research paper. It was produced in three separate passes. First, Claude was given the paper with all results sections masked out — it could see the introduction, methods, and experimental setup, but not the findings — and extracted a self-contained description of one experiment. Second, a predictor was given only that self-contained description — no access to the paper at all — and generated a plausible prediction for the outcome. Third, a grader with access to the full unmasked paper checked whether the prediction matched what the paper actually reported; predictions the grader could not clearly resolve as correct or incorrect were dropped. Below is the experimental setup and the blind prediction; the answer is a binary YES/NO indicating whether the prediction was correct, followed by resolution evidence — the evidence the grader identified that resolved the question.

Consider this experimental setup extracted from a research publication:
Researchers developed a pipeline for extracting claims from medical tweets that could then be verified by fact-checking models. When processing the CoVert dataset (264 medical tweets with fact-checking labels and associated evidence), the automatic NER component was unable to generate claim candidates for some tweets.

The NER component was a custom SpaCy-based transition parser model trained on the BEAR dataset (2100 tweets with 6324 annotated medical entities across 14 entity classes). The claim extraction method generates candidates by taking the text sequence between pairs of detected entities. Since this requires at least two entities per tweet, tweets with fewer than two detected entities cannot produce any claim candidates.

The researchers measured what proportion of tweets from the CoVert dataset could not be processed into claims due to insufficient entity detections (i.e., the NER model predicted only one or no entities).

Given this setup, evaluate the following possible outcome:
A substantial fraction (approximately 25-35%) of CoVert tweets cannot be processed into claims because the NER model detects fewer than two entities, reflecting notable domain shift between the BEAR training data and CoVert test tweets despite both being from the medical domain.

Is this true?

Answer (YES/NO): NO